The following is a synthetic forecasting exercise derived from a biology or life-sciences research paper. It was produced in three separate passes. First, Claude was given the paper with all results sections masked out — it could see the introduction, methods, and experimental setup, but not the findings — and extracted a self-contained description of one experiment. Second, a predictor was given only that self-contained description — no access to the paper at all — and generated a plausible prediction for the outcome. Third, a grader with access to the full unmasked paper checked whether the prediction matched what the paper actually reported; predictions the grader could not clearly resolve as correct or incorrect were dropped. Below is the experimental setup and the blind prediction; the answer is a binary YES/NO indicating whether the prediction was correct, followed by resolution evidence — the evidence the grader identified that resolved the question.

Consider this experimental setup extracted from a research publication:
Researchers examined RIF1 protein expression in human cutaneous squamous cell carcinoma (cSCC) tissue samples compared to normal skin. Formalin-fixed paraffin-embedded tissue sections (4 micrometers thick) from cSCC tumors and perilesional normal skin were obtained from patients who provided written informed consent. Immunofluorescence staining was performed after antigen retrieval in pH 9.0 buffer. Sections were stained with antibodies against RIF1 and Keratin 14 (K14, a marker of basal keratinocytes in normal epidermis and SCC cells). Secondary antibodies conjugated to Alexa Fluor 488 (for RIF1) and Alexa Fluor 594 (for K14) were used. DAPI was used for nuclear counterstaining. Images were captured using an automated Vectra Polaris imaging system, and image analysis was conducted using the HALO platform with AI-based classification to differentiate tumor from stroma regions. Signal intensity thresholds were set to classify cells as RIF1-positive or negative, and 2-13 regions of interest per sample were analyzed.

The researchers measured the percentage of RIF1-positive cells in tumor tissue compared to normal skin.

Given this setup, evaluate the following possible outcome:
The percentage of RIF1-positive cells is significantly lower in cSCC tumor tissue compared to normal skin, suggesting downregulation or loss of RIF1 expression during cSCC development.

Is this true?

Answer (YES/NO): NO